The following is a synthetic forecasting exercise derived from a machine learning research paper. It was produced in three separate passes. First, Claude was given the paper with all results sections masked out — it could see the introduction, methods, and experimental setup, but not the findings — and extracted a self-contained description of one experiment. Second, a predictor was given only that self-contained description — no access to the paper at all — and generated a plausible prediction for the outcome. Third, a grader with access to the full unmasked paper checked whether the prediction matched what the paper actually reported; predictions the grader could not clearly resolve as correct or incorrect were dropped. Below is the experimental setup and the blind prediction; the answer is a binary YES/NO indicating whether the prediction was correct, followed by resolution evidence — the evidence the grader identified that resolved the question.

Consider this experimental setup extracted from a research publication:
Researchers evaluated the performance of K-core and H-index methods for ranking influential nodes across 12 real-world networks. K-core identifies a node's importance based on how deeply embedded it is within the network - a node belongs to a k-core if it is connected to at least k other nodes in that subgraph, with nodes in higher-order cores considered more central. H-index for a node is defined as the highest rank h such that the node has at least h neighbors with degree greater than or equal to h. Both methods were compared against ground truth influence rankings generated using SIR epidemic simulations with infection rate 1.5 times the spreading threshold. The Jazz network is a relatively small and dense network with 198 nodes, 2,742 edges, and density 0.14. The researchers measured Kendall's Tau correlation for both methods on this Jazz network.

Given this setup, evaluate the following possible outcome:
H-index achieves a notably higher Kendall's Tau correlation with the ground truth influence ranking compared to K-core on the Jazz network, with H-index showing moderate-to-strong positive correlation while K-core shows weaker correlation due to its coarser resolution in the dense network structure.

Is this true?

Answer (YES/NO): NO